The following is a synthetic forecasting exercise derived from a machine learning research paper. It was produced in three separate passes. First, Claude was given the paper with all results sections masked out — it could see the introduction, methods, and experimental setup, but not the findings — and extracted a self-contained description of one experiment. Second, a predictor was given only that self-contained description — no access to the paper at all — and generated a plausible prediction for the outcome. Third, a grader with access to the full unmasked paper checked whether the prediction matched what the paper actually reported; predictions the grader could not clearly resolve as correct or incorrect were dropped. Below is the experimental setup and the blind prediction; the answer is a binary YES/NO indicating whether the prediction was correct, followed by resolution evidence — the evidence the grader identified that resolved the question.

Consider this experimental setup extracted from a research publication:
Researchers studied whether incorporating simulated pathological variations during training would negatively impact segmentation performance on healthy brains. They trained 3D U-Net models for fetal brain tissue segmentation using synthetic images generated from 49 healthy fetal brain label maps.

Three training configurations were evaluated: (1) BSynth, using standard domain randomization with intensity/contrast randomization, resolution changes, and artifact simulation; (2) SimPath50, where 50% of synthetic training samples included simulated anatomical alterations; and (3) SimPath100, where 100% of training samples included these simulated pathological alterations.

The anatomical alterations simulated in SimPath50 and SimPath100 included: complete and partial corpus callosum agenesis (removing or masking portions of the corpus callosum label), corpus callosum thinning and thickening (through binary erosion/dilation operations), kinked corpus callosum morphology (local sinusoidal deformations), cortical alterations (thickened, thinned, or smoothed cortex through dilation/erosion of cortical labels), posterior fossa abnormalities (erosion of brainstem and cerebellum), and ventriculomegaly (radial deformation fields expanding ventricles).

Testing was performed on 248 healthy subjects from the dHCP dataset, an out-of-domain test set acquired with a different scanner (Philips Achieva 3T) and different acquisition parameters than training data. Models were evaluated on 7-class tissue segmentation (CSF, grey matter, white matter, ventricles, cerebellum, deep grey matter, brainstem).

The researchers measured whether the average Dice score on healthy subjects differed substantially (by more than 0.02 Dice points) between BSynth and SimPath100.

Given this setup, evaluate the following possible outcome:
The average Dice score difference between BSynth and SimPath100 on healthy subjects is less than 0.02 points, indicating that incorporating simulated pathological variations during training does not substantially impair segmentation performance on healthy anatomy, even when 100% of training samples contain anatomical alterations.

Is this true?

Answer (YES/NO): YES